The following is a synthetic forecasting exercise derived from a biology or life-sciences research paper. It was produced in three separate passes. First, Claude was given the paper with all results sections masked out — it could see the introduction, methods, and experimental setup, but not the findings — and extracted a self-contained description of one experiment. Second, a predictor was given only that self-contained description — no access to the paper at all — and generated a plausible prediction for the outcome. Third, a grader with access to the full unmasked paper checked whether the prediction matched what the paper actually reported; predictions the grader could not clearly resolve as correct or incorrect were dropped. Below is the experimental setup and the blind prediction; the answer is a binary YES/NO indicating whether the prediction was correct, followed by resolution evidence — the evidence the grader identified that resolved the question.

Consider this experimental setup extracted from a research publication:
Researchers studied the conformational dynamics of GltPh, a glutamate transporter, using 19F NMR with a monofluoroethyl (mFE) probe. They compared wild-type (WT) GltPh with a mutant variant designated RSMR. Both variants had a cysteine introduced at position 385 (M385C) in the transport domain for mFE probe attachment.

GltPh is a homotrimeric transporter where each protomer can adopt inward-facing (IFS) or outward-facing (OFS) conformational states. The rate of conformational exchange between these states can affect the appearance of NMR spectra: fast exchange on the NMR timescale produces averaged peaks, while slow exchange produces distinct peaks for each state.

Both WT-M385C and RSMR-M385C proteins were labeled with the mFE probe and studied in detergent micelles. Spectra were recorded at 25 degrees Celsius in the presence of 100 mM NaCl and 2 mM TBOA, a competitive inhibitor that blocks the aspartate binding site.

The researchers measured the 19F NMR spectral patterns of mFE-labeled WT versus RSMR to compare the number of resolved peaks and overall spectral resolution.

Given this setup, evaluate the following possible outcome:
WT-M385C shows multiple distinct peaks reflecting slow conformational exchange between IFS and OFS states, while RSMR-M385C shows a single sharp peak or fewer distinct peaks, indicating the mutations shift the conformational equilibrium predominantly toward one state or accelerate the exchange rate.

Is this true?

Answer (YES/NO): NO